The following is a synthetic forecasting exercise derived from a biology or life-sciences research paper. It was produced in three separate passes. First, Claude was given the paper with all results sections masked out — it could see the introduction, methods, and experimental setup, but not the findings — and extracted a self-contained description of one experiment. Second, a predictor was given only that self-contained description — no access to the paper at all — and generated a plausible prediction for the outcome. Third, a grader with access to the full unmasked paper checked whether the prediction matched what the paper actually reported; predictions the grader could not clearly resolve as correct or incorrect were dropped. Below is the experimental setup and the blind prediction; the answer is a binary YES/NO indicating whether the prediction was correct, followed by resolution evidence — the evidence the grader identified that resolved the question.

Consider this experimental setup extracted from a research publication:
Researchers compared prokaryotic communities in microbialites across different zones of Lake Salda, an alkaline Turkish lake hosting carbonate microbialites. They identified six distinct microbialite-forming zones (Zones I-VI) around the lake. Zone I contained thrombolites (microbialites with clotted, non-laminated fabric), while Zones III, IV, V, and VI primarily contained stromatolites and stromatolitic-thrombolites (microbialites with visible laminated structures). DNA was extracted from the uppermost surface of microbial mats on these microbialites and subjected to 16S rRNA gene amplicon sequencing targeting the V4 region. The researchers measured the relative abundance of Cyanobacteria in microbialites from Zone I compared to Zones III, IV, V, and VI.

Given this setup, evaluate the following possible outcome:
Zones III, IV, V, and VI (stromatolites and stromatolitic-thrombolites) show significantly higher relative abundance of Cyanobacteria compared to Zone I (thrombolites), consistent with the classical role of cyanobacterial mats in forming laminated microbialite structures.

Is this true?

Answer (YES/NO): YES